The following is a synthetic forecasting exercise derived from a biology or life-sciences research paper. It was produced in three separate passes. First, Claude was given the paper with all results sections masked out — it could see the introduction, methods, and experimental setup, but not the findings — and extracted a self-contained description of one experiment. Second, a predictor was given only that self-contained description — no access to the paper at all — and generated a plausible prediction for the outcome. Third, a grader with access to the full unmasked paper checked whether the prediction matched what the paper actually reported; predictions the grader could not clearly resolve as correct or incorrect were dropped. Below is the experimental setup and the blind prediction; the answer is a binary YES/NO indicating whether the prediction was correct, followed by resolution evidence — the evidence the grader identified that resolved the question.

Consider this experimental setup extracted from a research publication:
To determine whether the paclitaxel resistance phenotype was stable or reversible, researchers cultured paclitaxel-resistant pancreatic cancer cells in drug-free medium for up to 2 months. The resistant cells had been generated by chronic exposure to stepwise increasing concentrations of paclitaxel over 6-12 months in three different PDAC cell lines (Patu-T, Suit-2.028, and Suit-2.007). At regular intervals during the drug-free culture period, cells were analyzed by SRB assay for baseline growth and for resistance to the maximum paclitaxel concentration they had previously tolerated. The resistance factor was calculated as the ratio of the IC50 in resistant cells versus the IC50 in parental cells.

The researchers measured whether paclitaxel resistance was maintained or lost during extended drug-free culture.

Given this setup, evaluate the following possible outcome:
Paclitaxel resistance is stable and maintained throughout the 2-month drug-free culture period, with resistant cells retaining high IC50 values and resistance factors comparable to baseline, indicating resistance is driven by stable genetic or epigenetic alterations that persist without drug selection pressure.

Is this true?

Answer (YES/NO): YES